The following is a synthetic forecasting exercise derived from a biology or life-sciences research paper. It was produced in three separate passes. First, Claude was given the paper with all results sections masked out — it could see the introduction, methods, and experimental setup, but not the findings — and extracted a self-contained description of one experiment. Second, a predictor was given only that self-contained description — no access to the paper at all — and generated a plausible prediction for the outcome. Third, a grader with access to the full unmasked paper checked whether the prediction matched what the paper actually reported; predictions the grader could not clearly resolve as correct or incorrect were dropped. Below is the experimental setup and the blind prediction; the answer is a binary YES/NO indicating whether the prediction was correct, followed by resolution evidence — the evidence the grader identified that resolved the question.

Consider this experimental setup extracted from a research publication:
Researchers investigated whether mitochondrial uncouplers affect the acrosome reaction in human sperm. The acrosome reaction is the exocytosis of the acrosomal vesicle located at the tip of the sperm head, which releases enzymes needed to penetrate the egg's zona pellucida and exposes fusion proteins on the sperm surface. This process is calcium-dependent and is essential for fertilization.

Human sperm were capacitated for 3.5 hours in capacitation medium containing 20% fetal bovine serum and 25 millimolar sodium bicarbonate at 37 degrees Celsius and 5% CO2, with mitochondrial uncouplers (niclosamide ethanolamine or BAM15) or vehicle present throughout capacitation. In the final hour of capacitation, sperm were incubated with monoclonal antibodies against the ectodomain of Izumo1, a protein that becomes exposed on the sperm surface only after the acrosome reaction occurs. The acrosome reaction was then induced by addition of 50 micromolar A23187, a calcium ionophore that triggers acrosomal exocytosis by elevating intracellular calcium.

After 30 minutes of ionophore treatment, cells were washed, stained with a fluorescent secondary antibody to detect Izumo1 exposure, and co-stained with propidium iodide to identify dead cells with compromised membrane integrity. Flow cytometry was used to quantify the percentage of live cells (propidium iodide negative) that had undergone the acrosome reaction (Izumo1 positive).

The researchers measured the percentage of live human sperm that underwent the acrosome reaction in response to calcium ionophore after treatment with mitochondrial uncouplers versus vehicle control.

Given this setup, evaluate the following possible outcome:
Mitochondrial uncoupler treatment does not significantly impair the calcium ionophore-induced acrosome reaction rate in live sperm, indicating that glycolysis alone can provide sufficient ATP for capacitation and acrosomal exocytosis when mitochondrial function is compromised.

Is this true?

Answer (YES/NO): YES